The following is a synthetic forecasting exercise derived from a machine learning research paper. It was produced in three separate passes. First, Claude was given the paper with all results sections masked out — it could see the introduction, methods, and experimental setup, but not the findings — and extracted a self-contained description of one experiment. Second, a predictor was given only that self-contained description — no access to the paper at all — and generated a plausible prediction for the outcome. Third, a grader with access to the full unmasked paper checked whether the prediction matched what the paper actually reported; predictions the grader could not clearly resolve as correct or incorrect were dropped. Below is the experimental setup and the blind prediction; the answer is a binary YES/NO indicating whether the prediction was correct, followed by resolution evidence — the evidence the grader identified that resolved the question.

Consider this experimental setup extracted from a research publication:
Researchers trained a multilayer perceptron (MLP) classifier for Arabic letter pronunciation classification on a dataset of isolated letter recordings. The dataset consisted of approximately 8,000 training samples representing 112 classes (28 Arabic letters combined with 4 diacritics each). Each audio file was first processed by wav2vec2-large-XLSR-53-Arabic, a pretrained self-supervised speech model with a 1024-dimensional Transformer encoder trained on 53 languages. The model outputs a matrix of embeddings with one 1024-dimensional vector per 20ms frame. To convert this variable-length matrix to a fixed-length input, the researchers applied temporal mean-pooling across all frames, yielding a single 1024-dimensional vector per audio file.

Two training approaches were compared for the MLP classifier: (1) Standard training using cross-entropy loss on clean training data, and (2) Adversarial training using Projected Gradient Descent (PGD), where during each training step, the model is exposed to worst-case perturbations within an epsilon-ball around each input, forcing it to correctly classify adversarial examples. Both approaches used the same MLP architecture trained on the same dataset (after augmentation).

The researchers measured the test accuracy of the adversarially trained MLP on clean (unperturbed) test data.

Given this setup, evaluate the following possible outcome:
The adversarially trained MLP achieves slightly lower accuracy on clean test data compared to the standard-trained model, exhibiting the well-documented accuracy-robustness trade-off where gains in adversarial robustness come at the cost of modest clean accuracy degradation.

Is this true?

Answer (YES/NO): YES